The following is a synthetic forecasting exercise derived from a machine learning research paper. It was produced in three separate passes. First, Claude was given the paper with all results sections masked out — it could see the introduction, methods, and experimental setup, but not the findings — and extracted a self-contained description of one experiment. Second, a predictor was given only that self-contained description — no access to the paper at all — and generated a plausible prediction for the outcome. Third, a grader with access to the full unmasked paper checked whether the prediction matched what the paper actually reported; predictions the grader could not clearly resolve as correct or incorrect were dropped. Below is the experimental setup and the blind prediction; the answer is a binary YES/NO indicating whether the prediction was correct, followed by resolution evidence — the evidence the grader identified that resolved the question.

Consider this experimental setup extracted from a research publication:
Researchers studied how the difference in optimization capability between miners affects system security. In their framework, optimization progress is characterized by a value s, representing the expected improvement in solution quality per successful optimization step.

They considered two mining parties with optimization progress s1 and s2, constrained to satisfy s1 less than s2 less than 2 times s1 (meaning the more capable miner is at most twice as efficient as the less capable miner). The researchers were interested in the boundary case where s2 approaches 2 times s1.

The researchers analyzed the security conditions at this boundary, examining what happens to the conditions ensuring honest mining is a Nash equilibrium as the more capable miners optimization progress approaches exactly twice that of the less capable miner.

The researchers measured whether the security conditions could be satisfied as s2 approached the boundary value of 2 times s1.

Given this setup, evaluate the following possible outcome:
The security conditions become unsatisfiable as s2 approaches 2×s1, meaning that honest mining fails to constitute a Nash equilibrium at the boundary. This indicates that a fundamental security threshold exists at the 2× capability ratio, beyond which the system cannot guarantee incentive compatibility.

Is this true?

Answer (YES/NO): NO